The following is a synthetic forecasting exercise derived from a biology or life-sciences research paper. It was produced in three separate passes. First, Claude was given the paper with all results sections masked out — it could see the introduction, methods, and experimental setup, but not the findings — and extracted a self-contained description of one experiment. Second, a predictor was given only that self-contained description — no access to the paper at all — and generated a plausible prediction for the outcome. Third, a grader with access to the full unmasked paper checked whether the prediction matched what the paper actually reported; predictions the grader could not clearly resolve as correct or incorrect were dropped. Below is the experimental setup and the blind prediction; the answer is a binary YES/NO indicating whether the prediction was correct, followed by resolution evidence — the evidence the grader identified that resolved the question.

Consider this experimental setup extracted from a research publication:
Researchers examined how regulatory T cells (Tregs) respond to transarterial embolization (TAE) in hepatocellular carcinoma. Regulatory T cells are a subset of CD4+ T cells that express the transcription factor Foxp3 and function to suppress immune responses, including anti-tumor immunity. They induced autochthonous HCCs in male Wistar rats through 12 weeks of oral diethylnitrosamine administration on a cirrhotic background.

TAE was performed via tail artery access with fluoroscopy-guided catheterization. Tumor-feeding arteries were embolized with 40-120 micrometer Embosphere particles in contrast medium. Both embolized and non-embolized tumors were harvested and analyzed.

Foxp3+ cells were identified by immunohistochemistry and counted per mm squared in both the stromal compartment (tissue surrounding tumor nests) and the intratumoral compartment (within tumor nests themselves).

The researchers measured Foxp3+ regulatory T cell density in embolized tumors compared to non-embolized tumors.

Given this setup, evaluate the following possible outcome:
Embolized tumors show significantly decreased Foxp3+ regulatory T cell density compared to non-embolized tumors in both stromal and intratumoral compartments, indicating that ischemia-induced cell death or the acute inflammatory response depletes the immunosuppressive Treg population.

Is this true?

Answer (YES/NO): NO